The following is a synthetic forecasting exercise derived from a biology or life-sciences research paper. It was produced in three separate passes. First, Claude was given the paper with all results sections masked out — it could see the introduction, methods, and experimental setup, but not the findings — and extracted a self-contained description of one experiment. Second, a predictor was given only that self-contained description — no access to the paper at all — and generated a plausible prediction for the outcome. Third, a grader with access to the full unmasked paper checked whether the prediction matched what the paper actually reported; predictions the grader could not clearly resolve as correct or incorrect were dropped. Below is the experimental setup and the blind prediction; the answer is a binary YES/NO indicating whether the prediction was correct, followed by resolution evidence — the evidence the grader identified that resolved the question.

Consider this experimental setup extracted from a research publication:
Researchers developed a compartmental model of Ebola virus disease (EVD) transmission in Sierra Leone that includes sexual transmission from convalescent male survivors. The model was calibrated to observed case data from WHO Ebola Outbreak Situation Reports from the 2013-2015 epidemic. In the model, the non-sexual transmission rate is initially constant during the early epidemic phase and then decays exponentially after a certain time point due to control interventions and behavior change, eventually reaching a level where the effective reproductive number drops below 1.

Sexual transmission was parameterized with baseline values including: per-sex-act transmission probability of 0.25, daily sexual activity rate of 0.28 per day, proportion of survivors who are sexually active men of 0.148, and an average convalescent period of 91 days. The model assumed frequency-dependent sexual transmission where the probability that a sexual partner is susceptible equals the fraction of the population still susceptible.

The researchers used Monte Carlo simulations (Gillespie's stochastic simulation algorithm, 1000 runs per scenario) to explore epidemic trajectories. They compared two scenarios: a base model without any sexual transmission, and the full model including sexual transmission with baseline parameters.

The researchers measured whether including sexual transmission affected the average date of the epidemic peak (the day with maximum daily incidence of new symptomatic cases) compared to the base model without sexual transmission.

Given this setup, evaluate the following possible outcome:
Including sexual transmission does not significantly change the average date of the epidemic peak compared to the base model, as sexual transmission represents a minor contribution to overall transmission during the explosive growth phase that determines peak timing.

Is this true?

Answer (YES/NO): YES